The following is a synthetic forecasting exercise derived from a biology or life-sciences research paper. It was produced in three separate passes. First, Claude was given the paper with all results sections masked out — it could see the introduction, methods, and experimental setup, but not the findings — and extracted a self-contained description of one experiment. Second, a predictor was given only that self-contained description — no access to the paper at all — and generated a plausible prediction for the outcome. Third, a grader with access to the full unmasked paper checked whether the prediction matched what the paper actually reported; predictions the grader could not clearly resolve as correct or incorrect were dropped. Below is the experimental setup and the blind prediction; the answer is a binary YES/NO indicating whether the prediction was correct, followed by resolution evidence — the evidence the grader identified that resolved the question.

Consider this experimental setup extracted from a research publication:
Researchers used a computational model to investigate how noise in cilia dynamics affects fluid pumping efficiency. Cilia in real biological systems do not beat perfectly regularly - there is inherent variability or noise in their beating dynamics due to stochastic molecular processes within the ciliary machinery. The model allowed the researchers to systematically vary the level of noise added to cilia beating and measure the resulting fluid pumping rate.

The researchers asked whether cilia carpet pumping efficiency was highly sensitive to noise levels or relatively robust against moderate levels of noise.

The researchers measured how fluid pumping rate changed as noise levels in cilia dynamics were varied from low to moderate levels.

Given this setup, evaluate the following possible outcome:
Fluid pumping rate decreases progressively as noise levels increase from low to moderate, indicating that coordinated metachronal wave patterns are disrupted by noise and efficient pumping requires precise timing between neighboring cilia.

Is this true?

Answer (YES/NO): NO